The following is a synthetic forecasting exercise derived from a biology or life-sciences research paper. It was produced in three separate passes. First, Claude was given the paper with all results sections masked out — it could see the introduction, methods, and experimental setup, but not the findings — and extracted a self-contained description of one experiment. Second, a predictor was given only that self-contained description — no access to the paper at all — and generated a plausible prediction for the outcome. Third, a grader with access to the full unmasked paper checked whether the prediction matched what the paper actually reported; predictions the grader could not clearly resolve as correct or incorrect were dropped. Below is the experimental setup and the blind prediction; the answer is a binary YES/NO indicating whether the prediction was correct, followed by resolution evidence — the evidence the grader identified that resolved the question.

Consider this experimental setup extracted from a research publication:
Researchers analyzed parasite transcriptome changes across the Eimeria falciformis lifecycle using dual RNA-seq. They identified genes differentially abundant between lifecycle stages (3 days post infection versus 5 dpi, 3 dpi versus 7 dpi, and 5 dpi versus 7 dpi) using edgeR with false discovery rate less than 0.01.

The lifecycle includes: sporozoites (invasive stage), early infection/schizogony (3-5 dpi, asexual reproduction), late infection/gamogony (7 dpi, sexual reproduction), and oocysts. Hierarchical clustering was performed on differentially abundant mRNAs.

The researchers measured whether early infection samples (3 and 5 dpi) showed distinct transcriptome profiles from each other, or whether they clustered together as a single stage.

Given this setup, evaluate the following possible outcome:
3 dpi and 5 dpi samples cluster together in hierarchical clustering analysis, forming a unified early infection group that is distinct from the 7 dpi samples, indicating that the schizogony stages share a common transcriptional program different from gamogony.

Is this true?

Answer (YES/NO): YES